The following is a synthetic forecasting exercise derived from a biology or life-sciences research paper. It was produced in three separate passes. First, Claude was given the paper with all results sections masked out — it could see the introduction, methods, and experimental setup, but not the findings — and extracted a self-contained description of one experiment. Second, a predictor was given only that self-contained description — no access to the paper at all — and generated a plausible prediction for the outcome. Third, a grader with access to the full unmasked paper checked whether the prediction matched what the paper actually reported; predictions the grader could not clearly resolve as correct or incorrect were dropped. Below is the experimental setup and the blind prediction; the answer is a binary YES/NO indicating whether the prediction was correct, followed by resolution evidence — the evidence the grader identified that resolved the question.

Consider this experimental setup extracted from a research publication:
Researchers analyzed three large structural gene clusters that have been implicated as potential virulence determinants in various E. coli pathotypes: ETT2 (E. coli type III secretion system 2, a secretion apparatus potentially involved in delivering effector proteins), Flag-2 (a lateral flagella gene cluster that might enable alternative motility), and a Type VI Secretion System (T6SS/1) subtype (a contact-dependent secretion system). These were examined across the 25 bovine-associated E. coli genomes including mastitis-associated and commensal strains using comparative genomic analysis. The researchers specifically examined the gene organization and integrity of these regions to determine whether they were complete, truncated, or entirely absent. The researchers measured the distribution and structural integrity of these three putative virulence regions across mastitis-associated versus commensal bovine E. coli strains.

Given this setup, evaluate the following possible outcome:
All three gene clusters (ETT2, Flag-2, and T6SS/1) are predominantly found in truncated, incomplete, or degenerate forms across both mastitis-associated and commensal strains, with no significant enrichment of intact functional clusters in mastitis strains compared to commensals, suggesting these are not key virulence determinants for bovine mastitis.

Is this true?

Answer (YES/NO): NO